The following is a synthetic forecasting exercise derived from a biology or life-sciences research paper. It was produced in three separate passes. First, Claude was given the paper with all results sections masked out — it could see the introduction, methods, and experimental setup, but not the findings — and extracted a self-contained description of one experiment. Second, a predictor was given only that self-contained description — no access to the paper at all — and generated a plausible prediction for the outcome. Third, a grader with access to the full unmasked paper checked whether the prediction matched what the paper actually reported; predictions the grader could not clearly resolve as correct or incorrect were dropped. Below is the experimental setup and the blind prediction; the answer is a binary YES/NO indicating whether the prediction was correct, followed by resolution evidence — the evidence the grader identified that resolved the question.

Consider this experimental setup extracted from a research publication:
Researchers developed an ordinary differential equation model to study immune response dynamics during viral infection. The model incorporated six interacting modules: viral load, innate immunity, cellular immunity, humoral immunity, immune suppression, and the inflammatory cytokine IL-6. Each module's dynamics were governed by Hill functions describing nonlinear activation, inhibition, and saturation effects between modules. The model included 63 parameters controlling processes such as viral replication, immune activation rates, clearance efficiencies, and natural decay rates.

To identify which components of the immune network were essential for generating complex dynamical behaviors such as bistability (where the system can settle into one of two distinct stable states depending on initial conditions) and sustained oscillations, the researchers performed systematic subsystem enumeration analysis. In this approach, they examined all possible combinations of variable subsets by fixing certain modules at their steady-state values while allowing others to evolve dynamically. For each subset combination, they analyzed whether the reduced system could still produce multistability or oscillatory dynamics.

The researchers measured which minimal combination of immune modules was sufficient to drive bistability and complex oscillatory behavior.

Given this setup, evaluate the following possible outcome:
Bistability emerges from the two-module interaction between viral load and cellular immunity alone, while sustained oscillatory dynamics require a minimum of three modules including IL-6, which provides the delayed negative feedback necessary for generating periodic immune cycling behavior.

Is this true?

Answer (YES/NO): NO